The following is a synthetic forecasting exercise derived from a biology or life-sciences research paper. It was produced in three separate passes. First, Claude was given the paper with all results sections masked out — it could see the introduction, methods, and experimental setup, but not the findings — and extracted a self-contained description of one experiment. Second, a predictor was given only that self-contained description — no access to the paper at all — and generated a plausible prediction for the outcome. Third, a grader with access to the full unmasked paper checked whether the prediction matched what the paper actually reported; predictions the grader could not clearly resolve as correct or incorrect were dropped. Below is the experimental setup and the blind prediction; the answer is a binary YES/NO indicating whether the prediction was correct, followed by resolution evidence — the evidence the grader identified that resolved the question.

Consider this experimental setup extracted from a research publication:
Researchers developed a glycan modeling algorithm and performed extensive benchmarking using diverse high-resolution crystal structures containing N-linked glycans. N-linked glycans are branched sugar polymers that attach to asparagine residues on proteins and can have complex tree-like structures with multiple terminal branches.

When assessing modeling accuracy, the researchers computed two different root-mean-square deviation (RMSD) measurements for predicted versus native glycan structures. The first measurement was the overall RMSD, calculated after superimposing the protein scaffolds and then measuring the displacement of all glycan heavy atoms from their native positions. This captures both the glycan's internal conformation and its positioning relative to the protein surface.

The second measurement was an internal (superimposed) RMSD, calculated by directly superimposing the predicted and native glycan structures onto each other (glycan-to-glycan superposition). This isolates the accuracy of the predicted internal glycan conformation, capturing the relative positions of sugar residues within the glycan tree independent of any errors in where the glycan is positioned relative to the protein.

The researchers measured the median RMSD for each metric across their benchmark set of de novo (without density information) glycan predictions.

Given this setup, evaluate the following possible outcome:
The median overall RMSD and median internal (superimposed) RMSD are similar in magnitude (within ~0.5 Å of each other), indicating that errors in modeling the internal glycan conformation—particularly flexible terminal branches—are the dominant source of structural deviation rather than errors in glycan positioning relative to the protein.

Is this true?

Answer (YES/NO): NO